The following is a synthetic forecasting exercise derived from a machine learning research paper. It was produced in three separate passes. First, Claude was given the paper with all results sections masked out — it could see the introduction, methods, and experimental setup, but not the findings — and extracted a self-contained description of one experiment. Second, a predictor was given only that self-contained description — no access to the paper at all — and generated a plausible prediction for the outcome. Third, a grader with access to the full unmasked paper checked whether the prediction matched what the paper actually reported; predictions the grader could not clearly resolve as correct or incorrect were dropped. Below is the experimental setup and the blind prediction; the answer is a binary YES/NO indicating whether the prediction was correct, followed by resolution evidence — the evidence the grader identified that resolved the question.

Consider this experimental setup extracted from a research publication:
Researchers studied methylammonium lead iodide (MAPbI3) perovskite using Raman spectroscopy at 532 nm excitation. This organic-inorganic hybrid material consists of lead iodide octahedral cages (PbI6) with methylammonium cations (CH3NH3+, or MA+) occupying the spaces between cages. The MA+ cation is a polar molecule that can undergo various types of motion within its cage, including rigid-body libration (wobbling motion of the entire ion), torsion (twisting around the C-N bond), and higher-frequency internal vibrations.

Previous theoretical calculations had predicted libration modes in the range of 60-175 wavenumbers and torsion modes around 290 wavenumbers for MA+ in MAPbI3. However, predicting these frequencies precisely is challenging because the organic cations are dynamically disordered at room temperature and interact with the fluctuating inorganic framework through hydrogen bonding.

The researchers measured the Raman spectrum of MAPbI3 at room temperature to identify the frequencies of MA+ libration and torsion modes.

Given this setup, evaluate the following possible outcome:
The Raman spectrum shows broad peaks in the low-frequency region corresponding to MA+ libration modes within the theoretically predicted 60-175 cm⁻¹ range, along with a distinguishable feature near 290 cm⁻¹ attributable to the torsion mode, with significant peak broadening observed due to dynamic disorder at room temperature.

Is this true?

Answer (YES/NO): NO